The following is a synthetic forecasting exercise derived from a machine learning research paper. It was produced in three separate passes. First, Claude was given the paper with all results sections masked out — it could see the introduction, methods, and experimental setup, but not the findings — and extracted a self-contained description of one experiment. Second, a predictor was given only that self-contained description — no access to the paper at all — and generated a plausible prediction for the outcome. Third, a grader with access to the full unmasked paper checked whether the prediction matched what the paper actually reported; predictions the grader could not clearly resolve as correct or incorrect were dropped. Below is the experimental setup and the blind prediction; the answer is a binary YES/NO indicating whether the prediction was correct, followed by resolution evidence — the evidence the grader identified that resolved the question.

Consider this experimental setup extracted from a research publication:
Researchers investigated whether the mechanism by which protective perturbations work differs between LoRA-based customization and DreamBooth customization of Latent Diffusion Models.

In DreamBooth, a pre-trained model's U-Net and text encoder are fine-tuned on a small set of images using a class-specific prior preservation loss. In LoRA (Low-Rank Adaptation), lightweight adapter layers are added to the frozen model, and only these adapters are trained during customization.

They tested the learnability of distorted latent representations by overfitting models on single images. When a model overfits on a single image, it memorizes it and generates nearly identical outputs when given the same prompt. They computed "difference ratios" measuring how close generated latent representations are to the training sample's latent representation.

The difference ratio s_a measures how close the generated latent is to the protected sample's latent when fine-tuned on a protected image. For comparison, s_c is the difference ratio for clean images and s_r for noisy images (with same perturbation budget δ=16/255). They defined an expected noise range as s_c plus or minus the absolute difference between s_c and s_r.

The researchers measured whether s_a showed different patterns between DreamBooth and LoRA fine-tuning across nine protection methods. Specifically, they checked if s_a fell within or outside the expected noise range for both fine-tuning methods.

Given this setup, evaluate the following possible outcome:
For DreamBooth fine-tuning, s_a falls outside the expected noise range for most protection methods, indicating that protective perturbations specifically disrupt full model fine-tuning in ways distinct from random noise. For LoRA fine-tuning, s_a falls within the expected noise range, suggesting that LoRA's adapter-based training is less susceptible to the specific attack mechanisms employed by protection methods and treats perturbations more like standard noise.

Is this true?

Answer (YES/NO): NO